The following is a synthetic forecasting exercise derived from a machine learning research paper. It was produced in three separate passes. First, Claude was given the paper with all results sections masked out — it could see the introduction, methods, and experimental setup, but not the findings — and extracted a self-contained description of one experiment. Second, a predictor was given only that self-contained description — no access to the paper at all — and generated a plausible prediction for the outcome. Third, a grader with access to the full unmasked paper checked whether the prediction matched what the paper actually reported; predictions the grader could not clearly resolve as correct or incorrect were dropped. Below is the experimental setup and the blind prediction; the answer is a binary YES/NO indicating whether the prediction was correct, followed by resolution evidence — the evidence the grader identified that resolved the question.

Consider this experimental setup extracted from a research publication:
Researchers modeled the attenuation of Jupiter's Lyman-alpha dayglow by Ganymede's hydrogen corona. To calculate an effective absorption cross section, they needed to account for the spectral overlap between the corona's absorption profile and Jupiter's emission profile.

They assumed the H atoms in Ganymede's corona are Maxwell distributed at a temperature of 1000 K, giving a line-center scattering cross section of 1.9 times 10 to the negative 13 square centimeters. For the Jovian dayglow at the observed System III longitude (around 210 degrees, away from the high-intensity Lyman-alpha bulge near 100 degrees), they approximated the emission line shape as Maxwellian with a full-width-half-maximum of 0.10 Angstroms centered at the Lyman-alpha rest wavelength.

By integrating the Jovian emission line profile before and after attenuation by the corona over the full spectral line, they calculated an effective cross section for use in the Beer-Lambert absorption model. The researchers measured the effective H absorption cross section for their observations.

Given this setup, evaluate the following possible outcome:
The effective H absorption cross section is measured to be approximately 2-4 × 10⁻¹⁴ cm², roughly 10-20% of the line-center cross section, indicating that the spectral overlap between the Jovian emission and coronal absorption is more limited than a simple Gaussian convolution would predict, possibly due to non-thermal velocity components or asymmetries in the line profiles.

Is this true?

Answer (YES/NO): NO